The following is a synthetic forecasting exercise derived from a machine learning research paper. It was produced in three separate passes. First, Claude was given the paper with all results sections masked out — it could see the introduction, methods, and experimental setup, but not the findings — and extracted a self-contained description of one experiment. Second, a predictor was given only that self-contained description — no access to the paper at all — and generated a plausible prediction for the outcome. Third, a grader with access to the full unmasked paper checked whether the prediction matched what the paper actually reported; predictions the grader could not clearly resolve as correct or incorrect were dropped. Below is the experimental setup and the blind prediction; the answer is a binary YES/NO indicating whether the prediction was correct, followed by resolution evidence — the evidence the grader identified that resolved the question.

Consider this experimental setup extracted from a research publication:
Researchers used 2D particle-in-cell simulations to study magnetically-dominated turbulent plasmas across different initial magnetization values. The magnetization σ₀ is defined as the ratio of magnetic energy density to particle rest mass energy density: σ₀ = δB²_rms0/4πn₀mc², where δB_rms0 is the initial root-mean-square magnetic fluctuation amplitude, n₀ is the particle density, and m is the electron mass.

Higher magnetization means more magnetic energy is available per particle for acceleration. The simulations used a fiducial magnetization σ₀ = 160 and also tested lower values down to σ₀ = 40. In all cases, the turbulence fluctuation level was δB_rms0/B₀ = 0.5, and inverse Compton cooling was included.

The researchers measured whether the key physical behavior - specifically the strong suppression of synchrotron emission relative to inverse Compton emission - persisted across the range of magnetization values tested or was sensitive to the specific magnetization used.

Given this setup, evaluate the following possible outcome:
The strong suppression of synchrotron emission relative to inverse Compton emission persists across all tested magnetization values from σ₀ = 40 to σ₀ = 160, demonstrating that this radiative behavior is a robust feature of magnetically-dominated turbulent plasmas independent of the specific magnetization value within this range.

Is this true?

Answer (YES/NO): YES